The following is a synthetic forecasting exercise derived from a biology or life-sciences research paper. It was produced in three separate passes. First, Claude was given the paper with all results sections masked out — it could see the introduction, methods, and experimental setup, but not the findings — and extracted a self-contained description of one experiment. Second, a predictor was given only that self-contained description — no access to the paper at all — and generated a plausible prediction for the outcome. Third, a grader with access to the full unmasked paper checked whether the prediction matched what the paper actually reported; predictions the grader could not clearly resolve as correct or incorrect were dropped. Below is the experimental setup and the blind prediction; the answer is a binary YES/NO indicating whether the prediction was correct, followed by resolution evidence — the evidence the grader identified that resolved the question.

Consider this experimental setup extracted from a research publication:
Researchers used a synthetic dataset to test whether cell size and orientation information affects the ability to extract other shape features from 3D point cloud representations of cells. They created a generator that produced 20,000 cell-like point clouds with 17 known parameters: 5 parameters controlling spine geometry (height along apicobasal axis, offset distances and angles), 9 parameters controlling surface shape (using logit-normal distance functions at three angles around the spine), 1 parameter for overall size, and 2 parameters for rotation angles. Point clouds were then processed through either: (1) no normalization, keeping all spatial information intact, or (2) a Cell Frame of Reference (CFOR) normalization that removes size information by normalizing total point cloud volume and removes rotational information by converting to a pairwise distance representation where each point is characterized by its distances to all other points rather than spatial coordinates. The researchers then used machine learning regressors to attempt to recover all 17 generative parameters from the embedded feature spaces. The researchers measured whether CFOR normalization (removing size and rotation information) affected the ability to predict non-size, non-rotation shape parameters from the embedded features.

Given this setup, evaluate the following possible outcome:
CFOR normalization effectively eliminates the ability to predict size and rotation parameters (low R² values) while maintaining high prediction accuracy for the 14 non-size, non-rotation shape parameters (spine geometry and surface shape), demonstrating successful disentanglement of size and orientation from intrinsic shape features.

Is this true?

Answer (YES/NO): NO